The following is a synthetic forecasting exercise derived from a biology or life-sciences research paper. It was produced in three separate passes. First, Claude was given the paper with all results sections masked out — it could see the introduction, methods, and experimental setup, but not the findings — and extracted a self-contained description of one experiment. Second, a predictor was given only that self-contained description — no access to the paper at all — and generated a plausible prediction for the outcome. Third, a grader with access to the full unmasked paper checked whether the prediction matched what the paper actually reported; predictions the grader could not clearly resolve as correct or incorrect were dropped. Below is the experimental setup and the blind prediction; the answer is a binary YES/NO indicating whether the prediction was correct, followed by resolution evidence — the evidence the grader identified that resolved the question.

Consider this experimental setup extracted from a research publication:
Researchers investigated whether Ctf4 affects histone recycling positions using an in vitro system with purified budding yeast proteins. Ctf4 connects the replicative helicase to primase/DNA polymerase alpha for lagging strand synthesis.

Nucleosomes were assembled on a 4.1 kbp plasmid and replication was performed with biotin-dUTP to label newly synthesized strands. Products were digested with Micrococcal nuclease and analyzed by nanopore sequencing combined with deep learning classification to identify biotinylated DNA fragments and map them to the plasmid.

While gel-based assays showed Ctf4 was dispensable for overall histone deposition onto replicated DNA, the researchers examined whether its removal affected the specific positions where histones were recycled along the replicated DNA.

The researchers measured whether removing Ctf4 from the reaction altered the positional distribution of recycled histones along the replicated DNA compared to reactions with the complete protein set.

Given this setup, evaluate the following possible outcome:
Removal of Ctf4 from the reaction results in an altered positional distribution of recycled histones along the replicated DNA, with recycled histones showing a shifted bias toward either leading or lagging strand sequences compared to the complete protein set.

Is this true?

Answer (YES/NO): NO